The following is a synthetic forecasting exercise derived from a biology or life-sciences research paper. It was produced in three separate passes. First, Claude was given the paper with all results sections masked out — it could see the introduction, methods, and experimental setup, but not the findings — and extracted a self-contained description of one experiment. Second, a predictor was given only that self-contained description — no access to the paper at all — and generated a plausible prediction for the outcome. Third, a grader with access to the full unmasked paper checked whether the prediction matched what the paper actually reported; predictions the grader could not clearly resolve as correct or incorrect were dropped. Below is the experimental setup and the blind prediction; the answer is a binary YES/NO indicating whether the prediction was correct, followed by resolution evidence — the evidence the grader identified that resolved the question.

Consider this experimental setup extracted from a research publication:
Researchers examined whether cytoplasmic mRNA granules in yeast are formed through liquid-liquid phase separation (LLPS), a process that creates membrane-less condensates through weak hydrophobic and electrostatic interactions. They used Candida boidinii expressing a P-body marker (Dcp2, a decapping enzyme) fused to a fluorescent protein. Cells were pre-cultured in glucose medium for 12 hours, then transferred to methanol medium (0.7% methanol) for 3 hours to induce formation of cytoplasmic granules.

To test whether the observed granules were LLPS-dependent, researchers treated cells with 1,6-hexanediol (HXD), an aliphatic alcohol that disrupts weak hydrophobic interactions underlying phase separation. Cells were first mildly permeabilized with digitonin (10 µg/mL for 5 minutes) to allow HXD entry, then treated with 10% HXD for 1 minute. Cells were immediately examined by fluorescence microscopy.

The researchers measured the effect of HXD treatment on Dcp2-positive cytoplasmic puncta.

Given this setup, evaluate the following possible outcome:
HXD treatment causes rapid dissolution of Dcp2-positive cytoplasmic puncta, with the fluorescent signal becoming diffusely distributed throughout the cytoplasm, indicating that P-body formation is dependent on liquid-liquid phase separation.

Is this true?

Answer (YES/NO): YES